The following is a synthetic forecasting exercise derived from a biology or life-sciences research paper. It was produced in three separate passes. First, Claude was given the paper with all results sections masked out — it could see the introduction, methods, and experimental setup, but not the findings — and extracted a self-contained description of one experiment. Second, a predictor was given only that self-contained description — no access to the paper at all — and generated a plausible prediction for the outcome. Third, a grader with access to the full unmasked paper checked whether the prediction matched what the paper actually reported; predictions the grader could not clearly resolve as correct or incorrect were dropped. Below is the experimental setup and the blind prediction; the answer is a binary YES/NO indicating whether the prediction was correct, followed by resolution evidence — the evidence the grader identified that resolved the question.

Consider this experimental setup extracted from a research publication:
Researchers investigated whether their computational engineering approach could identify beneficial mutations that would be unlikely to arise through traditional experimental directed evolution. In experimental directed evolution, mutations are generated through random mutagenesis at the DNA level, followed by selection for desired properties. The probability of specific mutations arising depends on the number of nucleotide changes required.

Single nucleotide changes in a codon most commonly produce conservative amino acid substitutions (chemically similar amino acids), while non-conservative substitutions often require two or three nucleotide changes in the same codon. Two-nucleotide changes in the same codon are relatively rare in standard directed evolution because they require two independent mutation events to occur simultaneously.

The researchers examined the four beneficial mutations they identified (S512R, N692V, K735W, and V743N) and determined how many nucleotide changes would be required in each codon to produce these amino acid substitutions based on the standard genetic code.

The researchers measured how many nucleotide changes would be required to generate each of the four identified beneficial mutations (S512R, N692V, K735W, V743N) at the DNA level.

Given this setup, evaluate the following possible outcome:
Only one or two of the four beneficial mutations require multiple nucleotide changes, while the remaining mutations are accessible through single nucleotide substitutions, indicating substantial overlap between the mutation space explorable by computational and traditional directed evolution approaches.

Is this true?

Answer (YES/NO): NO